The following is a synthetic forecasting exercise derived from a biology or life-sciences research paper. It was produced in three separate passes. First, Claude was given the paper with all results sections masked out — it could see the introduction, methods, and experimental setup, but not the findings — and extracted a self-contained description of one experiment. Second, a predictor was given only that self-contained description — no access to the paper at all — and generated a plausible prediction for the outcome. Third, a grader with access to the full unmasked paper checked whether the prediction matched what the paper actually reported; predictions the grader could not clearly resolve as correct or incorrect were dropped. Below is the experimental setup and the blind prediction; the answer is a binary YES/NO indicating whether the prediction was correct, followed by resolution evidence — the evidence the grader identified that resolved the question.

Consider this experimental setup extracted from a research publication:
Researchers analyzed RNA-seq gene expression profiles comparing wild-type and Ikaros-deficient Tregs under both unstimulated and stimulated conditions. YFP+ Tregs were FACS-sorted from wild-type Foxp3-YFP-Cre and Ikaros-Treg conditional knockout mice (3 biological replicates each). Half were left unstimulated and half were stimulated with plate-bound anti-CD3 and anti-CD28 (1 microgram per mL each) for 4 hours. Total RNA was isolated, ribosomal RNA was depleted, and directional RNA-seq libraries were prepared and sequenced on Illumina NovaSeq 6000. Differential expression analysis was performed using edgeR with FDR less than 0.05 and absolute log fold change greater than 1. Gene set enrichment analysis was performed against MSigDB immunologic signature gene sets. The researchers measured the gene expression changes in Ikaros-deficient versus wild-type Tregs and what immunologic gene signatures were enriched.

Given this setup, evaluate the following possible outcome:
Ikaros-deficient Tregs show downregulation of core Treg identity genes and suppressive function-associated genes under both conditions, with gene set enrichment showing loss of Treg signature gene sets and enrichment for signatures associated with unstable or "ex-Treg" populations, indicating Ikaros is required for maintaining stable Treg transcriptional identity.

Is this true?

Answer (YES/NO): NO